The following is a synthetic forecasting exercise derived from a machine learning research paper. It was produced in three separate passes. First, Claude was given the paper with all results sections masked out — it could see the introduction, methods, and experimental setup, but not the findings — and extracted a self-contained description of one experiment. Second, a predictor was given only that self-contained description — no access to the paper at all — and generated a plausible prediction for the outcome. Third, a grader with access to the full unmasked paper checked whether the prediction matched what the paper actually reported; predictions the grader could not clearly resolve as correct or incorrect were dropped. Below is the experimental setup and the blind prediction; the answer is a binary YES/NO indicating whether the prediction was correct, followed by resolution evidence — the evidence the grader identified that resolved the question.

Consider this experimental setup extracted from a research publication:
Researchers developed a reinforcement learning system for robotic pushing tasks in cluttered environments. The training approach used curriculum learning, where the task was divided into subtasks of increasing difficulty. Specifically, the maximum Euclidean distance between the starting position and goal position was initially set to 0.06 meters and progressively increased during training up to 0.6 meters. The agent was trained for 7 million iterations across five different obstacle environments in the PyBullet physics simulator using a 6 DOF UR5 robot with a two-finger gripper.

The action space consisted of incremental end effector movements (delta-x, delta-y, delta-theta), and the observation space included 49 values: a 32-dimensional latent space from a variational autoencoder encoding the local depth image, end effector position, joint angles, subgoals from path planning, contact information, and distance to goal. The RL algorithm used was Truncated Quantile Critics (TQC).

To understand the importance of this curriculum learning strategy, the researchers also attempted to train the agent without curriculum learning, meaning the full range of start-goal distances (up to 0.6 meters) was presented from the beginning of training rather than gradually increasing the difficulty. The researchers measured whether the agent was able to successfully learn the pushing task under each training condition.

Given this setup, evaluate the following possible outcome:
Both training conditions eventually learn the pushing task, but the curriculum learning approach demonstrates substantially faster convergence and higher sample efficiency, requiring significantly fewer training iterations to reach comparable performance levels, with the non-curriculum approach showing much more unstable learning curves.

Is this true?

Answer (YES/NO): NO